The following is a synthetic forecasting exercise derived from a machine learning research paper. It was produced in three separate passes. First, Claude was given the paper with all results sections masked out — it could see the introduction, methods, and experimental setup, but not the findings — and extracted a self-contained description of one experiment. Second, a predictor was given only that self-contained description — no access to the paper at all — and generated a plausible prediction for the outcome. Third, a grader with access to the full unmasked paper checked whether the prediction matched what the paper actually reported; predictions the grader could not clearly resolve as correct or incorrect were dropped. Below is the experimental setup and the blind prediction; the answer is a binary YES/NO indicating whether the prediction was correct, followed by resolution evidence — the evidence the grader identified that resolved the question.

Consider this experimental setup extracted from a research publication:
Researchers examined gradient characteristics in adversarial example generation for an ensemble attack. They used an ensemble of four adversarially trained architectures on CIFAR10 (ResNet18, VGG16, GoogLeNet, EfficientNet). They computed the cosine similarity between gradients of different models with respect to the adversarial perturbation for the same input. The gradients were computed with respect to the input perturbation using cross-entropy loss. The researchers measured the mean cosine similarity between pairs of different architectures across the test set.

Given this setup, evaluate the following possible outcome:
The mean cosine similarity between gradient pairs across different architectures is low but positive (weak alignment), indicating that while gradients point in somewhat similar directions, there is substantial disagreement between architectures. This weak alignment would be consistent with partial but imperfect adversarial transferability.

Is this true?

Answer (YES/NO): YES